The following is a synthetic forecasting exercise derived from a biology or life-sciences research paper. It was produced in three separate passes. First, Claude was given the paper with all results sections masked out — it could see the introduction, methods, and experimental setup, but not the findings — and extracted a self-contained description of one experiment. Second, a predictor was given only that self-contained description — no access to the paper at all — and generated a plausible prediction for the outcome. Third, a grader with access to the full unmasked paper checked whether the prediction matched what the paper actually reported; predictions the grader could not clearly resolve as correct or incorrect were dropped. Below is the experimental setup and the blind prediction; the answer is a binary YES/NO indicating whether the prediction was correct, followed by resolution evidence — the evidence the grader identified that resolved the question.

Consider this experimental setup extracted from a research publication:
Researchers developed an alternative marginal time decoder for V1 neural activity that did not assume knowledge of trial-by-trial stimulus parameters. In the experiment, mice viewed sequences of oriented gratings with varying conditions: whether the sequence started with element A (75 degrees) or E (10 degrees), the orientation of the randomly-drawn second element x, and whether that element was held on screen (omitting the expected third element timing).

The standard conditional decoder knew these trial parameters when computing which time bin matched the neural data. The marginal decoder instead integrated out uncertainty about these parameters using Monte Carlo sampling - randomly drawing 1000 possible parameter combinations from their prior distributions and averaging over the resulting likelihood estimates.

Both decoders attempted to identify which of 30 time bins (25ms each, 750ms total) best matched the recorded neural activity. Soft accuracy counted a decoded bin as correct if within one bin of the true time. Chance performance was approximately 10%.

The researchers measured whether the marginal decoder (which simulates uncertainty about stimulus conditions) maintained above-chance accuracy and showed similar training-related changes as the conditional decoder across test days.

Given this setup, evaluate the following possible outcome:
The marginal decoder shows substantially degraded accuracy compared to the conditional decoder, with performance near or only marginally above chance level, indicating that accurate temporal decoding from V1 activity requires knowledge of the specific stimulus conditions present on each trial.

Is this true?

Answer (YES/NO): NO